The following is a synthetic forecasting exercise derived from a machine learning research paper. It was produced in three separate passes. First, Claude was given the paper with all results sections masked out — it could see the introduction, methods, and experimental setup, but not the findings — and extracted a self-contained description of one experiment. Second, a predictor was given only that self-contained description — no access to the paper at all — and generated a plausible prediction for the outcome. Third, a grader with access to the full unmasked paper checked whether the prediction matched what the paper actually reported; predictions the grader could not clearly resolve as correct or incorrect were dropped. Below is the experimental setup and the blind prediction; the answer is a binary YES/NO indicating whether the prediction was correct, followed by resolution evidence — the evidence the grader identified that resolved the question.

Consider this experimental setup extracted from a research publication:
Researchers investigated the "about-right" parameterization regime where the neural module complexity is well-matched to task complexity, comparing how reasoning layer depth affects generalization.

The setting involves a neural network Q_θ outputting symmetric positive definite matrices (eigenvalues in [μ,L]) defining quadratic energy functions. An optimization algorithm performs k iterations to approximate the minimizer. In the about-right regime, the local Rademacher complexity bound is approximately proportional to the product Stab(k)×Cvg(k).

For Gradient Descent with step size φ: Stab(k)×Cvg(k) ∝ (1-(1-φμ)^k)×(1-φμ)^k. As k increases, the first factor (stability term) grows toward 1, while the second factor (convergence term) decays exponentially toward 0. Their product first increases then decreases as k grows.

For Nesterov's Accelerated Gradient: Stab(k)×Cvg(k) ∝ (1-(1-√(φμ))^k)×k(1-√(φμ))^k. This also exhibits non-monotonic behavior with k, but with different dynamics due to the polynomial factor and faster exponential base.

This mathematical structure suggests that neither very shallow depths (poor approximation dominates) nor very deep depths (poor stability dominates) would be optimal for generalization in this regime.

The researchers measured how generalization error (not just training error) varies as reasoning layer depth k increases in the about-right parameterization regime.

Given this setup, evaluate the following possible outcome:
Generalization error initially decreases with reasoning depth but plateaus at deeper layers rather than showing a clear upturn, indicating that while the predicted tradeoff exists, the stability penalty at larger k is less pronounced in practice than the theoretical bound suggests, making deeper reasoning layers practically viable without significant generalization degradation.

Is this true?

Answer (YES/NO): NO